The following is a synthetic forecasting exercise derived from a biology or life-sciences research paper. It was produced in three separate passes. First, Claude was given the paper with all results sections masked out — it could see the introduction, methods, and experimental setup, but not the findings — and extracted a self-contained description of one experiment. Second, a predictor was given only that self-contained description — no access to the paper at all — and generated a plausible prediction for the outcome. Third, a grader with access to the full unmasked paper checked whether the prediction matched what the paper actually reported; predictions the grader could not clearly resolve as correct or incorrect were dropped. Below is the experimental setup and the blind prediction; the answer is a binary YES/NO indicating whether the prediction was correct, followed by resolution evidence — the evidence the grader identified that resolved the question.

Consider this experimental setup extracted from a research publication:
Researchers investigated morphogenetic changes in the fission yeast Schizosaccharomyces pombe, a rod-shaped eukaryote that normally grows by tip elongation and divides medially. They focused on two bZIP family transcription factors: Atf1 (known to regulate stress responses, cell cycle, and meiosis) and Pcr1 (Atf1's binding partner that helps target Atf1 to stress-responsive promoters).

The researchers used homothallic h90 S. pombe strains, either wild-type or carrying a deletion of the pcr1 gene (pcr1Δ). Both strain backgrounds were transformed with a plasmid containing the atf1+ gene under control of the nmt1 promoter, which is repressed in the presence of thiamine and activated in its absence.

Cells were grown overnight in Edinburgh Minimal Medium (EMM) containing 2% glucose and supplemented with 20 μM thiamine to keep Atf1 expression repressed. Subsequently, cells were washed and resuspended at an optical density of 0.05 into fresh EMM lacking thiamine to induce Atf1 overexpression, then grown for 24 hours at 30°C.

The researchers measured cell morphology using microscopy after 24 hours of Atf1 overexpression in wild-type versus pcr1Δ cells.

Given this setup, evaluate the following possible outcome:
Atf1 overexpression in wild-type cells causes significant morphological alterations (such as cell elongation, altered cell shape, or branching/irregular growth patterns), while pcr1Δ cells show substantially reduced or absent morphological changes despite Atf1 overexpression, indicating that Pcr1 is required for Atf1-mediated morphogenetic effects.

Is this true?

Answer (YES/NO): NO